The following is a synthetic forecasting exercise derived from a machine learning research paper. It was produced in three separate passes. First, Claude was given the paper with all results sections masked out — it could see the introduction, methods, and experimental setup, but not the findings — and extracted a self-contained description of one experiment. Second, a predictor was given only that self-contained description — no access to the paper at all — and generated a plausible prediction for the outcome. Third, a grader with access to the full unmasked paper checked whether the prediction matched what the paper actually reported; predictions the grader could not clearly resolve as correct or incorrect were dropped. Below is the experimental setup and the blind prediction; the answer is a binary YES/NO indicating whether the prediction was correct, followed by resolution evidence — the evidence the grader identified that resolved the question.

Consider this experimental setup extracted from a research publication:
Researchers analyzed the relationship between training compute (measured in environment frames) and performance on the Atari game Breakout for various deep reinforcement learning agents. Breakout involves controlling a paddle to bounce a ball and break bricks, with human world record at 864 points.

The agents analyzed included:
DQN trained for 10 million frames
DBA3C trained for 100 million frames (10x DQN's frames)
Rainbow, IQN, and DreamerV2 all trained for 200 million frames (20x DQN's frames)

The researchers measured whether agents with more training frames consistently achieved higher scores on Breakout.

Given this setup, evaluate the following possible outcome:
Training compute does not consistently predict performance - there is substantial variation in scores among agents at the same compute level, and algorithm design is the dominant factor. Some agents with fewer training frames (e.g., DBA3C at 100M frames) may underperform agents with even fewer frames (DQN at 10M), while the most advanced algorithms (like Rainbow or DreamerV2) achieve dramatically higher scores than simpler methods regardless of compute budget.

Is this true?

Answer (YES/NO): YES